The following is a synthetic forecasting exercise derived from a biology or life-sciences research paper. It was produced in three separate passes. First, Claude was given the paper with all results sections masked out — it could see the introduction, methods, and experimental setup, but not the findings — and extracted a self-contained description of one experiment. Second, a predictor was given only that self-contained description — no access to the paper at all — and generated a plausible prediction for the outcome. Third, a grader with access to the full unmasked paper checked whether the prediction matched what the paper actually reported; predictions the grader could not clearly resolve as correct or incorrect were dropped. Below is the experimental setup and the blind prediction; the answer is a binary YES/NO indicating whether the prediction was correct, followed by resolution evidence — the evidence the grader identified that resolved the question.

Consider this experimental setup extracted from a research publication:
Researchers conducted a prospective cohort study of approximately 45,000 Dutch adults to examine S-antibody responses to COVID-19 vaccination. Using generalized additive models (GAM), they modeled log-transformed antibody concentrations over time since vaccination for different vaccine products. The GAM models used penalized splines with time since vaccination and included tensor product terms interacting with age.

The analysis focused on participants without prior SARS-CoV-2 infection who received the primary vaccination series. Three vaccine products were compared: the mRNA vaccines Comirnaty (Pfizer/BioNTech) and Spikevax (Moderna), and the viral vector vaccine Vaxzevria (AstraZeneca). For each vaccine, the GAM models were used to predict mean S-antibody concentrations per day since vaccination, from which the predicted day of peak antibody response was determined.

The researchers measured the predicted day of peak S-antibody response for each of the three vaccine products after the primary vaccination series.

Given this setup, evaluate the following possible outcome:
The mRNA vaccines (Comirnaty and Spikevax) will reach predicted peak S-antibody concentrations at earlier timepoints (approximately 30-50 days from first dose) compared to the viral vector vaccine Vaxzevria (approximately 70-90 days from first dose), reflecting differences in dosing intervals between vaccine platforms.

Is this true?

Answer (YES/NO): NO